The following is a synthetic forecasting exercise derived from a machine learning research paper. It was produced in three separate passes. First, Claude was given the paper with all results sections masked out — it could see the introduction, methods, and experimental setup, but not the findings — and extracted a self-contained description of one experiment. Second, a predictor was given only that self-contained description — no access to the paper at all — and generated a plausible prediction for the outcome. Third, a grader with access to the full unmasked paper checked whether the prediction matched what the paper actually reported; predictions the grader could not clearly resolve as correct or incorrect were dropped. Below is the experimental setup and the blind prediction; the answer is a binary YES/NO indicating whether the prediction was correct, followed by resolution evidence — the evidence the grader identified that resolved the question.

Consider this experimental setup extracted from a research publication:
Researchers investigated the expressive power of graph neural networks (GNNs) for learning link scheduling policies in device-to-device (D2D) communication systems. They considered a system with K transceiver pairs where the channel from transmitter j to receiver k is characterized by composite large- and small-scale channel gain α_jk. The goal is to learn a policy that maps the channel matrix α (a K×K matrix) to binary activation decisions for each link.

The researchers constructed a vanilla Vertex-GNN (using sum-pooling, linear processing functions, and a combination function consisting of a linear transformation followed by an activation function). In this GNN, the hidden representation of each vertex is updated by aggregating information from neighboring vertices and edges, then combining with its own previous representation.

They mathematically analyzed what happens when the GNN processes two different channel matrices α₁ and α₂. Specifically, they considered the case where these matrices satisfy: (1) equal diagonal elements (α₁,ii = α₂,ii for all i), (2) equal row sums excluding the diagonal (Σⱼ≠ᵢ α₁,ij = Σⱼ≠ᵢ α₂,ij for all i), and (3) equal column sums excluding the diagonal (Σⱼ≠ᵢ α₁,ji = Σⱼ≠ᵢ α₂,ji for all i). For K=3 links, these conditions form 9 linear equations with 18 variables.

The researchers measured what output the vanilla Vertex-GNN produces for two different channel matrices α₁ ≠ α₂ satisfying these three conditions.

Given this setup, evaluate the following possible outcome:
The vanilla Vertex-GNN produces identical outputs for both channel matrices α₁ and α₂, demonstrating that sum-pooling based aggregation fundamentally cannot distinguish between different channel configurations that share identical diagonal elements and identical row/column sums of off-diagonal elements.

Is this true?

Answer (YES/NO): YES